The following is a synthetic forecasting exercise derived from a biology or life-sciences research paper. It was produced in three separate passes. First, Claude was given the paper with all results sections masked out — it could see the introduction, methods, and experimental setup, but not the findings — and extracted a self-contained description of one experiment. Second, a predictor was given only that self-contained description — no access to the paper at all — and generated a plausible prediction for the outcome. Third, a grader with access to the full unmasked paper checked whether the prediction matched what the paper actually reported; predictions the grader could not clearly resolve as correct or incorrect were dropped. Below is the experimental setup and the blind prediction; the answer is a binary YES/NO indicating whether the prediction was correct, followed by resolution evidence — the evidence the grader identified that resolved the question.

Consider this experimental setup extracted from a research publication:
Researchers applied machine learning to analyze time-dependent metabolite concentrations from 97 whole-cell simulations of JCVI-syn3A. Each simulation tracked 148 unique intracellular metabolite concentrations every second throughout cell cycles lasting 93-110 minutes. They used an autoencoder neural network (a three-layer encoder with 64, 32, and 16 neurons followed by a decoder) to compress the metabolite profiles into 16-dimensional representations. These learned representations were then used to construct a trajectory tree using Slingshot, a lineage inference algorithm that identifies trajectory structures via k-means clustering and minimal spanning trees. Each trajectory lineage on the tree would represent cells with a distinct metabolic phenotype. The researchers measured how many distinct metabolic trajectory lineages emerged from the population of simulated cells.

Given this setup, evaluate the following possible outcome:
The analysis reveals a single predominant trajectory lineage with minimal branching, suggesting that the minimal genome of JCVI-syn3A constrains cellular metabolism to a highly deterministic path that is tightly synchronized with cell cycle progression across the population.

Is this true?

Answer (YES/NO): NO